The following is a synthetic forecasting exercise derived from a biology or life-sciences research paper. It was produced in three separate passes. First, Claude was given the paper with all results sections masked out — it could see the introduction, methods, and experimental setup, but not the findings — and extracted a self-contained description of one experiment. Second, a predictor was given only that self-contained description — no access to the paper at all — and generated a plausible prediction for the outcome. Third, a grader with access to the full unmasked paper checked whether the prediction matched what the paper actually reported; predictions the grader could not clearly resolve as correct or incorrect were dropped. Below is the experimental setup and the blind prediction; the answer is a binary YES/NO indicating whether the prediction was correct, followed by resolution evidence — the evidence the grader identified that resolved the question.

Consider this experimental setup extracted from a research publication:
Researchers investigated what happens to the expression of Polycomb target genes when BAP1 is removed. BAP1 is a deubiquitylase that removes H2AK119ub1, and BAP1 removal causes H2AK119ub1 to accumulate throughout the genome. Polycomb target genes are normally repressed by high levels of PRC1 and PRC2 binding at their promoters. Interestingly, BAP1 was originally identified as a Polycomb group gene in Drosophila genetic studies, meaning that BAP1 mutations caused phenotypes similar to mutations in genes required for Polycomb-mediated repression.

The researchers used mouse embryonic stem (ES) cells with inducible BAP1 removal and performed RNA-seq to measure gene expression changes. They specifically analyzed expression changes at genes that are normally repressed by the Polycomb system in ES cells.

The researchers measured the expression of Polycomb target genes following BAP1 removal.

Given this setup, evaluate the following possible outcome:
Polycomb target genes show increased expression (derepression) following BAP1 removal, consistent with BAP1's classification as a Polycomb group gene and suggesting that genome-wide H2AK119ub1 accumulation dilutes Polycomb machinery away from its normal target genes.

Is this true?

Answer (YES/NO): YES